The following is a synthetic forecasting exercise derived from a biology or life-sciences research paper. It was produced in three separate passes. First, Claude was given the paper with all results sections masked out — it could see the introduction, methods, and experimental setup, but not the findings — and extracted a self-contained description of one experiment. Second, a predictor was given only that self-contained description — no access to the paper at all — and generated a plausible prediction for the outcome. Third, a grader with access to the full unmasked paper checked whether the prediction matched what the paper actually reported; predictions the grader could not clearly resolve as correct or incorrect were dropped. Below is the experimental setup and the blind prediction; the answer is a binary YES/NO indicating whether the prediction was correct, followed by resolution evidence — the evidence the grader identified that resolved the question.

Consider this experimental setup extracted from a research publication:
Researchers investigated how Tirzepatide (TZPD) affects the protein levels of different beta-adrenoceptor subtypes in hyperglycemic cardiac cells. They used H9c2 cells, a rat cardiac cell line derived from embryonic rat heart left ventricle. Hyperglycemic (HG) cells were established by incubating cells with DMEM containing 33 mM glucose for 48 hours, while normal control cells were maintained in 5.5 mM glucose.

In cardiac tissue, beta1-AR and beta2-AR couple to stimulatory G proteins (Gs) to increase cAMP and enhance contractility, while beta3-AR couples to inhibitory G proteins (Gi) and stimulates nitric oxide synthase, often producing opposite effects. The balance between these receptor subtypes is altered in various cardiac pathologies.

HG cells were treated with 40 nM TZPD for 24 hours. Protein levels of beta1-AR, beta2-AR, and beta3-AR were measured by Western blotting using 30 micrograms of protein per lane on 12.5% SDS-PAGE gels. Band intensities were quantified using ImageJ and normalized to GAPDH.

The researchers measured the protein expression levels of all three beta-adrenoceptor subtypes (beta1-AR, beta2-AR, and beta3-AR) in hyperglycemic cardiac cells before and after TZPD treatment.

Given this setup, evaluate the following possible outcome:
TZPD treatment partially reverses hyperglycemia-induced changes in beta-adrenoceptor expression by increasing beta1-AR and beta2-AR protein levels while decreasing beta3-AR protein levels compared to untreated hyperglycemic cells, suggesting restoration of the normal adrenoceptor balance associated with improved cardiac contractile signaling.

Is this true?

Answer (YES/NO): YES